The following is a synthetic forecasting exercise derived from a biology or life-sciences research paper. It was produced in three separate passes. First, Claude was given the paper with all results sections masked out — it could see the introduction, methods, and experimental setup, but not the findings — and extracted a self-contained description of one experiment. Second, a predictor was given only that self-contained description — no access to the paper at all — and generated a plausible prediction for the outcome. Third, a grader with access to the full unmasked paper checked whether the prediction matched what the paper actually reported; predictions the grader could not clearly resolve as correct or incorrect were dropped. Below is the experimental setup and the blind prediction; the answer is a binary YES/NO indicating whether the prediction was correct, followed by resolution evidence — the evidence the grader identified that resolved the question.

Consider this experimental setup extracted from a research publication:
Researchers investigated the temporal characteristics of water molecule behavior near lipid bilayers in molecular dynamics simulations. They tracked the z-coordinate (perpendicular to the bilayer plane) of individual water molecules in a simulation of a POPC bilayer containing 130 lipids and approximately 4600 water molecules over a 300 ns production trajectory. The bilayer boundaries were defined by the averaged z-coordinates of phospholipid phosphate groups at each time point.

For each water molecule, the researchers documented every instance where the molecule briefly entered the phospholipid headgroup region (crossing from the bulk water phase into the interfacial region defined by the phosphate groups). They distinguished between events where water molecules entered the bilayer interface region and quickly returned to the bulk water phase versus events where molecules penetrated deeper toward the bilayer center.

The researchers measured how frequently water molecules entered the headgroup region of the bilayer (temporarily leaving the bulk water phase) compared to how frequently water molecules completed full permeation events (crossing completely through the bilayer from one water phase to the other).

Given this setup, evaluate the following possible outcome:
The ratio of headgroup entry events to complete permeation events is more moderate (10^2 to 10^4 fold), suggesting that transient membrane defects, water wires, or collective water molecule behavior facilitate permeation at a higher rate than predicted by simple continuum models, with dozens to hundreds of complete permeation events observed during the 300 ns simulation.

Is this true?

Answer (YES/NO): NO